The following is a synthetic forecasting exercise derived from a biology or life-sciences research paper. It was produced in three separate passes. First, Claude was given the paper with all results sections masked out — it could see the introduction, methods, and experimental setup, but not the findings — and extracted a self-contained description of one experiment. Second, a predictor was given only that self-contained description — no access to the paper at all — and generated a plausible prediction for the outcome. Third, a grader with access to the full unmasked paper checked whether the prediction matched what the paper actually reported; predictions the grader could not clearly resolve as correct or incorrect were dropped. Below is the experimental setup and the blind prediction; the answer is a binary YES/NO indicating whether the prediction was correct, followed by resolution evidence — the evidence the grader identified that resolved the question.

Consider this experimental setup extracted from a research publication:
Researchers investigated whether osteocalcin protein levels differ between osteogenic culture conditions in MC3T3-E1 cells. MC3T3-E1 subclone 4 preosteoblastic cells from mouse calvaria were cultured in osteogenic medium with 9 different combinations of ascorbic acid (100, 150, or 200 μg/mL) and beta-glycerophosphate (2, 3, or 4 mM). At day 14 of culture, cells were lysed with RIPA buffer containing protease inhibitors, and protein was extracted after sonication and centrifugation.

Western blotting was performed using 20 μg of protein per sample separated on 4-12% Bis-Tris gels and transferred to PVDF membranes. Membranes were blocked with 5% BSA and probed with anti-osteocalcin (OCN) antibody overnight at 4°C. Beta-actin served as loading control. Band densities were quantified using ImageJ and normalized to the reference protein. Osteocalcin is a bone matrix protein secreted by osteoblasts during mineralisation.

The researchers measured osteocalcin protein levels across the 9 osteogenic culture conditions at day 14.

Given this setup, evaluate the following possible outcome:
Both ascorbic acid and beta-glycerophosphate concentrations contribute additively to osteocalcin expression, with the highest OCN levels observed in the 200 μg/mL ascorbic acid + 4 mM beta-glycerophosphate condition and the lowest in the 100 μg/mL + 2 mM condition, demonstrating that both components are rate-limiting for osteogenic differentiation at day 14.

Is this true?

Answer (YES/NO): NO